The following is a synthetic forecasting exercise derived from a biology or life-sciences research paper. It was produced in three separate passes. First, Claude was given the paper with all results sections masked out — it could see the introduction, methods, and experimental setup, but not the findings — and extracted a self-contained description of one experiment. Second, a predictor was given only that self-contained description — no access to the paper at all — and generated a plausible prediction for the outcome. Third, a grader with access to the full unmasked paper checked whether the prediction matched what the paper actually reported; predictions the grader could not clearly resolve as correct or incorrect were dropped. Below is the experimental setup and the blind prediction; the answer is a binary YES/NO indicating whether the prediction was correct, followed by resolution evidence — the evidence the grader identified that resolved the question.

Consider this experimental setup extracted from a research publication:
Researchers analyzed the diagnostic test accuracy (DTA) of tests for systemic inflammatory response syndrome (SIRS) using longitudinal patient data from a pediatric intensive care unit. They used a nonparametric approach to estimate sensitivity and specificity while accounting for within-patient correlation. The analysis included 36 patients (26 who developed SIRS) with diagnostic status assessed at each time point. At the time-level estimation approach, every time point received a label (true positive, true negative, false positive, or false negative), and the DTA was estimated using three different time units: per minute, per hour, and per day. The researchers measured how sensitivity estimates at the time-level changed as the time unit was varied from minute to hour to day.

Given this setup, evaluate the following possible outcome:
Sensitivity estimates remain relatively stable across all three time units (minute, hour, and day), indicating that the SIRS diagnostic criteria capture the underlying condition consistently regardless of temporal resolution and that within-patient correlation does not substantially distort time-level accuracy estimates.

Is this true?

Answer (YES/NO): NO